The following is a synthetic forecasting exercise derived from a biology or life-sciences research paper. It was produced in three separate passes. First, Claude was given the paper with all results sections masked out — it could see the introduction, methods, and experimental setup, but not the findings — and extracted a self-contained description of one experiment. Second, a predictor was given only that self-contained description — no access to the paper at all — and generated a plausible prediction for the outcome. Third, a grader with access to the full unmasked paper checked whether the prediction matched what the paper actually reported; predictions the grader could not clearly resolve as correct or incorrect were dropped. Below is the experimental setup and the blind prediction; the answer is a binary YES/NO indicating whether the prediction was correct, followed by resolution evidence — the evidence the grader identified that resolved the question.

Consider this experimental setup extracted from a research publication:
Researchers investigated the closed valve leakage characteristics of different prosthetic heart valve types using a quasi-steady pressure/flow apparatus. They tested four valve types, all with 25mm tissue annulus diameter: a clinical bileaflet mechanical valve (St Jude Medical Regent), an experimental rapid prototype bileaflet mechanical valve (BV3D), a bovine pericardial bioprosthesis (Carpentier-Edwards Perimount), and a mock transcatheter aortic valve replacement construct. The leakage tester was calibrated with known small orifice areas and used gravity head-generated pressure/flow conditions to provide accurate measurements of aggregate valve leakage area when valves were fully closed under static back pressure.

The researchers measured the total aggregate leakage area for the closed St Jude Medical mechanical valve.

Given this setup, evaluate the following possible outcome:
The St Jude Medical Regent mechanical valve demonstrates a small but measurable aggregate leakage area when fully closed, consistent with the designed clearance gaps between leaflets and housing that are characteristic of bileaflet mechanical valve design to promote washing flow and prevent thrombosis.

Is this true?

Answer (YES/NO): YES